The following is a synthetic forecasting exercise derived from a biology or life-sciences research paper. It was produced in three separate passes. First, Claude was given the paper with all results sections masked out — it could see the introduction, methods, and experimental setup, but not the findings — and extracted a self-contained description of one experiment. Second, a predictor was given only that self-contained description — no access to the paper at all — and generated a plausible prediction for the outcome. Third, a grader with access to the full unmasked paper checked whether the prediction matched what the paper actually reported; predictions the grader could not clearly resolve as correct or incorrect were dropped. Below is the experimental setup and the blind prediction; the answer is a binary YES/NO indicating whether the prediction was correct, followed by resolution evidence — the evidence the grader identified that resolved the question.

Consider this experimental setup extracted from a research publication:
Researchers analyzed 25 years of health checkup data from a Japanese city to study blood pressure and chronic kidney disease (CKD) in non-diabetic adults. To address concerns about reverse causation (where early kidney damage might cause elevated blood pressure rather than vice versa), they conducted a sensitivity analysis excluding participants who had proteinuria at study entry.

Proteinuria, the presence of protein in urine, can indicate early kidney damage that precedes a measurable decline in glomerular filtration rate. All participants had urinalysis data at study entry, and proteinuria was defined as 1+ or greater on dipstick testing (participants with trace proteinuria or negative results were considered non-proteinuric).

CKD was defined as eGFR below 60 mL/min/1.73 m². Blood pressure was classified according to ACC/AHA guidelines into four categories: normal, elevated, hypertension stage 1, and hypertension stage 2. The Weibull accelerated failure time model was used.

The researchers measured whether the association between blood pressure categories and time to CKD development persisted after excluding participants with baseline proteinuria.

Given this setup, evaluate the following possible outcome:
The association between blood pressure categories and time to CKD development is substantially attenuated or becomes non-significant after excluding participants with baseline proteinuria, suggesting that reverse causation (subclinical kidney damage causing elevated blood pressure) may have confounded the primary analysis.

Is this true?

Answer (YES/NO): NO